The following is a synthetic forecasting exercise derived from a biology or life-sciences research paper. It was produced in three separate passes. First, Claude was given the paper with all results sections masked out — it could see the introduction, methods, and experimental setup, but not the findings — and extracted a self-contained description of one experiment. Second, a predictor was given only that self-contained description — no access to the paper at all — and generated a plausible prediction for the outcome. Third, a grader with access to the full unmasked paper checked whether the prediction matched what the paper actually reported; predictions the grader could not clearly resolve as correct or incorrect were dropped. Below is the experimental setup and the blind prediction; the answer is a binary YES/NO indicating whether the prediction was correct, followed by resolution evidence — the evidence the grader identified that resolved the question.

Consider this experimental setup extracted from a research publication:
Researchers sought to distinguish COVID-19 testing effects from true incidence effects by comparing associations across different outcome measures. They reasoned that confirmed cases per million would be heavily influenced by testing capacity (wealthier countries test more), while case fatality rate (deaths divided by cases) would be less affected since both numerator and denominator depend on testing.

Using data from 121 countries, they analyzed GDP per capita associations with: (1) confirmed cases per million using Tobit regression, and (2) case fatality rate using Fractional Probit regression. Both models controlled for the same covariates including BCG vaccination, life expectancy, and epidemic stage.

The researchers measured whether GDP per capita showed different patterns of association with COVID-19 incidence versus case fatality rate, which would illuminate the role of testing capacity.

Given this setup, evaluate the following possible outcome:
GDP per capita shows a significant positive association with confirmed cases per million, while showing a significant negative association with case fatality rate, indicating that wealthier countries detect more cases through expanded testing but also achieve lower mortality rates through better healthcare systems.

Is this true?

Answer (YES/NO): NO